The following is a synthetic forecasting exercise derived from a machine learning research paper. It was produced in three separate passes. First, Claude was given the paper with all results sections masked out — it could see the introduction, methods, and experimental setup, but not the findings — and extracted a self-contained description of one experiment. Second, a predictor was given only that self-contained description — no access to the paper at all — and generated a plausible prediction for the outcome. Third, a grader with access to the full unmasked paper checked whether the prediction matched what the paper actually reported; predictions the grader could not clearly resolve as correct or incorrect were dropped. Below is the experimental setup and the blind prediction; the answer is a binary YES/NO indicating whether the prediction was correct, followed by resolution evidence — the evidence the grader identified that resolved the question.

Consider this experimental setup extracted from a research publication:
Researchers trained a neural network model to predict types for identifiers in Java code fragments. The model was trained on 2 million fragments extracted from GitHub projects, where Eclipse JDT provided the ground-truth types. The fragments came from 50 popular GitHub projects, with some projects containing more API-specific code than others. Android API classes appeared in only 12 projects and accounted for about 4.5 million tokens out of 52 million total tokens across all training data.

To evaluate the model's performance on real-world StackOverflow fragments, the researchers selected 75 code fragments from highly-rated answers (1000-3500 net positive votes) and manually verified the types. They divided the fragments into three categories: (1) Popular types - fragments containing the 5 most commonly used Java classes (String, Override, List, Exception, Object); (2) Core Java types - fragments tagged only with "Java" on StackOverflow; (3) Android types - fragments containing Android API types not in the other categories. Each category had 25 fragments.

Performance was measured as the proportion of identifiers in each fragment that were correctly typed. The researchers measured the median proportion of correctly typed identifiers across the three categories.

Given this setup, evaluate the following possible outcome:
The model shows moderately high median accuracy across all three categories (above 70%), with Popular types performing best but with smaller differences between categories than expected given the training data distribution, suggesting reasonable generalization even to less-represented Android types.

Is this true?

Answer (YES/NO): NO